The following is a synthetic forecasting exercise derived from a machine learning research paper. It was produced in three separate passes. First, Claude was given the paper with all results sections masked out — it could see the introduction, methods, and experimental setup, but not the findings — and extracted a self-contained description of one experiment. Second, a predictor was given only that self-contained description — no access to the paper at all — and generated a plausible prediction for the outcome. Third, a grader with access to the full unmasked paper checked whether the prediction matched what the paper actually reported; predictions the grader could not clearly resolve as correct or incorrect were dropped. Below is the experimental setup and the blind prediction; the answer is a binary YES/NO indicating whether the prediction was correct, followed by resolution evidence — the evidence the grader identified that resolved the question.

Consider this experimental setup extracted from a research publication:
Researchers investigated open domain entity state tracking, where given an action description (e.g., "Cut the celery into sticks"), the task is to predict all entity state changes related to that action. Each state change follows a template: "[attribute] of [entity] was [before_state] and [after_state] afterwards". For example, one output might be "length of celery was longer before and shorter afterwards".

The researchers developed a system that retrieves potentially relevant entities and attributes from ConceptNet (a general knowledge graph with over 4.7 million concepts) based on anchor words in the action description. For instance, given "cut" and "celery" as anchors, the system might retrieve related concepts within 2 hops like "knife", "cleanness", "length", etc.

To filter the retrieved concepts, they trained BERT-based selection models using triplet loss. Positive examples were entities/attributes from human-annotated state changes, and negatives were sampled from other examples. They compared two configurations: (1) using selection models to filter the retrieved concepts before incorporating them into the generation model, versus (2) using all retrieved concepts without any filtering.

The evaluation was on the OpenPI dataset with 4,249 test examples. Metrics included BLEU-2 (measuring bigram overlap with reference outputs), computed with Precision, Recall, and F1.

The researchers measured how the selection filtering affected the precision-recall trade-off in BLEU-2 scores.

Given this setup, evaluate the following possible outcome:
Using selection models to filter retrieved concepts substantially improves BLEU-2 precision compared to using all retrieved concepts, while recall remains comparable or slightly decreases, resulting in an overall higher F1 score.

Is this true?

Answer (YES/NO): YES